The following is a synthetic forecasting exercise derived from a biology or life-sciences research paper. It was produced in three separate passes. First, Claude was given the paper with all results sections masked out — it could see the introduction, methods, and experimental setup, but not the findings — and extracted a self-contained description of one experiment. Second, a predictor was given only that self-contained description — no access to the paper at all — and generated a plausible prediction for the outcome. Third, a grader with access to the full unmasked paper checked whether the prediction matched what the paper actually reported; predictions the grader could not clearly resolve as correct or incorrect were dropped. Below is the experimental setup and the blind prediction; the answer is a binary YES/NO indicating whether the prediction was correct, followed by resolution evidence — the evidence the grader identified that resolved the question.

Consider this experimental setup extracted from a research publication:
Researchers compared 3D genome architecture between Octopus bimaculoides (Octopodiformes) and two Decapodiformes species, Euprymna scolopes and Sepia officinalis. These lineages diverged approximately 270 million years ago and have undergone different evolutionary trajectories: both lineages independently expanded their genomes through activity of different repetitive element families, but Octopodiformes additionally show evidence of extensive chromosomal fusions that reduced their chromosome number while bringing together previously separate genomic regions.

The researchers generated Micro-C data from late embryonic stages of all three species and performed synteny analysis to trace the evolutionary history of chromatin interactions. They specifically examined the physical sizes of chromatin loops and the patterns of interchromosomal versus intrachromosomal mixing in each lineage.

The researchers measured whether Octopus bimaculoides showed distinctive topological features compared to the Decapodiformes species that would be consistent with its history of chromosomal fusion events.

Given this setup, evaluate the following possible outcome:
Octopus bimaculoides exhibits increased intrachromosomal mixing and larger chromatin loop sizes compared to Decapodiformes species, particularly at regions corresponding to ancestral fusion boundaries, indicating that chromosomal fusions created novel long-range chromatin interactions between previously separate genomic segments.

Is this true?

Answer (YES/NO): YES